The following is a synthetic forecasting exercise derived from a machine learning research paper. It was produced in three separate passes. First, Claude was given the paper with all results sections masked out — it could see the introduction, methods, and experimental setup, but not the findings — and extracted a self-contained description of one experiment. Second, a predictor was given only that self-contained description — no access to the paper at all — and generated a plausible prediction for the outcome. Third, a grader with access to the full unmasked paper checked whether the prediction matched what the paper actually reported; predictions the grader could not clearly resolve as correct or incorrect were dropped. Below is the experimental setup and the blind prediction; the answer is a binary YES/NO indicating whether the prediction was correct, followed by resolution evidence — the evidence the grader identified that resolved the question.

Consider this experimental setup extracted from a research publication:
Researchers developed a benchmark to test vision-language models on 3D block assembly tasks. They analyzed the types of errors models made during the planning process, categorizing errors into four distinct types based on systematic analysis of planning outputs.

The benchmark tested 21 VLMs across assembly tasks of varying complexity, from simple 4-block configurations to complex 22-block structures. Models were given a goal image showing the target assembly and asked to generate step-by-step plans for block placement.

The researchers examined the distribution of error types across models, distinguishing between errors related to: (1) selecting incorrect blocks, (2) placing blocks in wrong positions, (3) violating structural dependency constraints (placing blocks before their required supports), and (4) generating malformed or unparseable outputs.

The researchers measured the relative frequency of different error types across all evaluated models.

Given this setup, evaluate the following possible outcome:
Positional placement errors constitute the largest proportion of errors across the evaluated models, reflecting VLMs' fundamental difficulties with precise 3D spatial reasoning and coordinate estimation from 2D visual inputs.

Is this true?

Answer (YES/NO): NO